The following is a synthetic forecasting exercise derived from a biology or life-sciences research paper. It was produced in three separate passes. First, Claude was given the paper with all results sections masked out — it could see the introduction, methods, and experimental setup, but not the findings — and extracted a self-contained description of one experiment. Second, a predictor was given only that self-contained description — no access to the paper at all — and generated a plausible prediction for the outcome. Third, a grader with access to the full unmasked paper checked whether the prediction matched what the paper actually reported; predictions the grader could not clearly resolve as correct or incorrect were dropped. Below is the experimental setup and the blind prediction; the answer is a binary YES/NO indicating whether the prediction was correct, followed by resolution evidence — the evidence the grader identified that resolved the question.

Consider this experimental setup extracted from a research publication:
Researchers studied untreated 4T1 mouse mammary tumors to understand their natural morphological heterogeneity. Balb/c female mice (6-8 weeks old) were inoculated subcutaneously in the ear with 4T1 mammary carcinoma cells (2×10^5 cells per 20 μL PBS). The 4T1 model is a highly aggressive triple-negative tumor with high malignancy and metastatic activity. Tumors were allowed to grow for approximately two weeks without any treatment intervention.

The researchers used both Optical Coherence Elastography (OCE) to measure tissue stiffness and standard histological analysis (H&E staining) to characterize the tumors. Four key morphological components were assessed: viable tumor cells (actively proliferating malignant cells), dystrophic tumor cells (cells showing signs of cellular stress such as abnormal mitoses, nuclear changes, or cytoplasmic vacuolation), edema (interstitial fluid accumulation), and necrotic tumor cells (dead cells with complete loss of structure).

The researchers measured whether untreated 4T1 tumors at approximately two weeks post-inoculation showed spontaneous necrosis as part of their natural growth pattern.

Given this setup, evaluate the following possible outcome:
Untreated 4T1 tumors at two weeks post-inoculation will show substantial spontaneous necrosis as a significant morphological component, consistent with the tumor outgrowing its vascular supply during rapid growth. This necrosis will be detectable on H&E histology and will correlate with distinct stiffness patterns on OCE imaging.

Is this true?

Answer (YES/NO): NO